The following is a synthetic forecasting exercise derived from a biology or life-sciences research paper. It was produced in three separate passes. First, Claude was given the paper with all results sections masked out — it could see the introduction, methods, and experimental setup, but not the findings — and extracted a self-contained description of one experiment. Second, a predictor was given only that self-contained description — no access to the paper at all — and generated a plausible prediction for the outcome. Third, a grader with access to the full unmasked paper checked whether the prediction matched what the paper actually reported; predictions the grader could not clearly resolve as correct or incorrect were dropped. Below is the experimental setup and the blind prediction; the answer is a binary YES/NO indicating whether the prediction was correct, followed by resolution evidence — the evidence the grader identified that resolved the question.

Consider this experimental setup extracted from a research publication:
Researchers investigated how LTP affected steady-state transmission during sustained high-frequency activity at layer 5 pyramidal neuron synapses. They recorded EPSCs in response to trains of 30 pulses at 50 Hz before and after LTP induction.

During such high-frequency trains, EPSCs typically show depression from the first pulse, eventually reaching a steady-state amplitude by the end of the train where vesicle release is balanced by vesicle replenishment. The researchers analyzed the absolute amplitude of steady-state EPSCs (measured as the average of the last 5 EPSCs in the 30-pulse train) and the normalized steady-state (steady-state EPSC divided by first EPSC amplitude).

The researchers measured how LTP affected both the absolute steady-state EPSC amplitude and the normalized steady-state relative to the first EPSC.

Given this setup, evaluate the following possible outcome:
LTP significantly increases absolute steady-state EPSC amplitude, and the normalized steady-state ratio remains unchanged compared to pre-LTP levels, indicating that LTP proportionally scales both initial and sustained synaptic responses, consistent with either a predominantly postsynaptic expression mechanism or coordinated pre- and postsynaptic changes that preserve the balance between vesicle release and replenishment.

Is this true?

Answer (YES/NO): NO